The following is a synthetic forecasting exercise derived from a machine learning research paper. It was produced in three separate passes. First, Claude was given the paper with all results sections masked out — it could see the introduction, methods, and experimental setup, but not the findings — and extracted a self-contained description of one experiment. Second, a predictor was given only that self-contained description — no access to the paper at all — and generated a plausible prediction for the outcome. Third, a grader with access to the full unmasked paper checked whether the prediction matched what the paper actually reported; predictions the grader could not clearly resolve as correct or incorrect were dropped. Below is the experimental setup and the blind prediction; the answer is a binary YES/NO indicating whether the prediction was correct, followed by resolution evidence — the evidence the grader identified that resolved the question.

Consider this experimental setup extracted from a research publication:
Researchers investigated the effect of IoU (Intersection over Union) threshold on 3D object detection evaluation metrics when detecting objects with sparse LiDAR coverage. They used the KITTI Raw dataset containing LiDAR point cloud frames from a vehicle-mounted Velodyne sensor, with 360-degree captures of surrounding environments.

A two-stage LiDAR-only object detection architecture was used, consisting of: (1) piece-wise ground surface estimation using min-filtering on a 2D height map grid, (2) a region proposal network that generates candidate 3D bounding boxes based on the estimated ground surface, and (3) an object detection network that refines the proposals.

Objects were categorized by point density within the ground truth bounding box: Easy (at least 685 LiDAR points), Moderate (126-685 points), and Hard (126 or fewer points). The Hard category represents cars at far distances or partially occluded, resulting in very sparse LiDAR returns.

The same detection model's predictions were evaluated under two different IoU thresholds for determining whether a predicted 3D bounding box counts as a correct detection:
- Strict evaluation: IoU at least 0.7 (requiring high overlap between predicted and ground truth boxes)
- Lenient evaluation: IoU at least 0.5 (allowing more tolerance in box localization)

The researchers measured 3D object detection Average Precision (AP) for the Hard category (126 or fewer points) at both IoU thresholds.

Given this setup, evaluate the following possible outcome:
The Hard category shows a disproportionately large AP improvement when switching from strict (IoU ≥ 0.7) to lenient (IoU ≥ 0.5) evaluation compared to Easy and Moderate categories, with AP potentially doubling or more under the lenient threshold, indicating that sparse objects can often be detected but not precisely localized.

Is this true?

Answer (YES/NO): YES